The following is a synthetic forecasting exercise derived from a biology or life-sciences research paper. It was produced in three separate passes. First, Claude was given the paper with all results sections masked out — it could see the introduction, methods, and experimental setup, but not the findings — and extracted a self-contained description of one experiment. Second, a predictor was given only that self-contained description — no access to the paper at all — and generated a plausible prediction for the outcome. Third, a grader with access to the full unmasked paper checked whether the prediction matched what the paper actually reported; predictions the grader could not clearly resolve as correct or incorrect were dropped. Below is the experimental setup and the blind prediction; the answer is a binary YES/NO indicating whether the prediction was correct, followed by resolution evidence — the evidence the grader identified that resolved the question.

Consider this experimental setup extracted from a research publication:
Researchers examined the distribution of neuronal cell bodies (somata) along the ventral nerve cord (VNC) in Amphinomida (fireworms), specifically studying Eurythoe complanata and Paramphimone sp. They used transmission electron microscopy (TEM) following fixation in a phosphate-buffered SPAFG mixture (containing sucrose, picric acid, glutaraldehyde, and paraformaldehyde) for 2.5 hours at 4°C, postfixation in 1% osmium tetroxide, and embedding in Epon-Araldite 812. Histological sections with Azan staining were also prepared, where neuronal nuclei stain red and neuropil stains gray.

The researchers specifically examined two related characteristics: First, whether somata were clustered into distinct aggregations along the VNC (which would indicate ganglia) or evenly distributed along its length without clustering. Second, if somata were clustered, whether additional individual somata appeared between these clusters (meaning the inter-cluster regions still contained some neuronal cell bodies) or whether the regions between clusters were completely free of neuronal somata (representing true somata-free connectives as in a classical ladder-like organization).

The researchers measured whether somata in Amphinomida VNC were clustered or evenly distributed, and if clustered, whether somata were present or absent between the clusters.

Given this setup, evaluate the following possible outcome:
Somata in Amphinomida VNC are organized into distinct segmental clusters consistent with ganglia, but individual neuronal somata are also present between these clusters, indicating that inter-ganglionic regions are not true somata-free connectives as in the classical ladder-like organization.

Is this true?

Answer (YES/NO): NO